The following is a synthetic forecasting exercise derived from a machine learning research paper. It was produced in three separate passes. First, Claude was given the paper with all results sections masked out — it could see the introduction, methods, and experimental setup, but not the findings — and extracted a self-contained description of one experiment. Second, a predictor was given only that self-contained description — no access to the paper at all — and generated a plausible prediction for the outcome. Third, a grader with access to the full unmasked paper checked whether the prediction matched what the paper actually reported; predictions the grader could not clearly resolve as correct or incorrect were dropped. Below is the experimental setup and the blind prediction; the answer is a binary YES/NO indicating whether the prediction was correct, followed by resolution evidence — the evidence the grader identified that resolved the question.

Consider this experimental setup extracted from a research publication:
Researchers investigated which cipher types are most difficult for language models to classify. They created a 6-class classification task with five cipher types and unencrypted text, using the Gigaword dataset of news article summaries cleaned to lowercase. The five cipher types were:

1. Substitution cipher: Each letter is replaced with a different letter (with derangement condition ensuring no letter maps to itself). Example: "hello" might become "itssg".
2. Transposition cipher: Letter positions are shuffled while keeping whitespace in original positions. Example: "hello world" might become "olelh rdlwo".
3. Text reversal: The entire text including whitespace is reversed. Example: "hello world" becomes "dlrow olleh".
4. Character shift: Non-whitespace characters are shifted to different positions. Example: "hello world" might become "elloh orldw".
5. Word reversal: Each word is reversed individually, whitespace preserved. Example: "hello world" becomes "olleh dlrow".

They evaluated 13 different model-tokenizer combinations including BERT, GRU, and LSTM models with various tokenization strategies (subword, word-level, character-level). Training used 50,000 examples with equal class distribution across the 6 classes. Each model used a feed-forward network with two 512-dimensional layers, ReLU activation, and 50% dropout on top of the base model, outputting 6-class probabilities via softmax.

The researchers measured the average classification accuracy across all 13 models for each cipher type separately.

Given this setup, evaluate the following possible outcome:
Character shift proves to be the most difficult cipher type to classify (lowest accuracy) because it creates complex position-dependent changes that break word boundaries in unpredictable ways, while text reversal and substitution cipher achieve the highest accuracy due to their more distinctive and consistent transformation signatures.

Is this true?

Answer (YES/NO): NO